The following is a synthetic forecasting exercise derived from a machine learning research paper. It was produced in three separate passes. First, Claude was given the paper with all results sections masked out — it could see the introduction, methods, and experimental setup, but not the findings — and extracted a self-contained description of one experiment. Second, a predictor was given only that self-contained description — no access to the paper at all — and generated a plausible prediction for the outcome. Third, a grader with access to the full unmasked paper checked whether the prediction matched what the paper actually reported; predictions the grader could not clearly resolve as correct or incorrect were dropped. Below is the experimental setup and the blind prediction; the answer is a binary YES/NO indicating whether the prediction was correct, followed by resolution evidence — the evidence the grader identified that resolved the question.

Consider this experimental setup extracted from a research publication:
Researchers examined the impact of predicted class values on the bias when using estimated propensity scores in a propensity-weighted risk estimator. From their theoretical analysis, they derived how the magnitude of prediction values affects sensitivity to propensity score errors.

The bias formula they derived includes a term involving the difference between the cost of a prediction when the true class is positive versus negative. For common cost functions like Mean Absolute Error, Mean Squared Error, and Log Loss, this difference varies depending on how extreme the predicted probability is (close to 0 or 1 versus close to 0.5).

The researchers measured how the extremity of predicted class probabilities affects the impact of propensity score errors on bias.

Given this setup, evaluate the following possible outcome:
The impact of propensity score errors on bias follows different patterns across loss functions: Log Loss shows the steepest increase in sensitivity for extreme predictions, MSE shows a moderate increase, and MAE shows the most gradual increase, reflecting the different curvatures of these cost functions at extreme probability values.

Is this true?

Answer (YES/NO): NO